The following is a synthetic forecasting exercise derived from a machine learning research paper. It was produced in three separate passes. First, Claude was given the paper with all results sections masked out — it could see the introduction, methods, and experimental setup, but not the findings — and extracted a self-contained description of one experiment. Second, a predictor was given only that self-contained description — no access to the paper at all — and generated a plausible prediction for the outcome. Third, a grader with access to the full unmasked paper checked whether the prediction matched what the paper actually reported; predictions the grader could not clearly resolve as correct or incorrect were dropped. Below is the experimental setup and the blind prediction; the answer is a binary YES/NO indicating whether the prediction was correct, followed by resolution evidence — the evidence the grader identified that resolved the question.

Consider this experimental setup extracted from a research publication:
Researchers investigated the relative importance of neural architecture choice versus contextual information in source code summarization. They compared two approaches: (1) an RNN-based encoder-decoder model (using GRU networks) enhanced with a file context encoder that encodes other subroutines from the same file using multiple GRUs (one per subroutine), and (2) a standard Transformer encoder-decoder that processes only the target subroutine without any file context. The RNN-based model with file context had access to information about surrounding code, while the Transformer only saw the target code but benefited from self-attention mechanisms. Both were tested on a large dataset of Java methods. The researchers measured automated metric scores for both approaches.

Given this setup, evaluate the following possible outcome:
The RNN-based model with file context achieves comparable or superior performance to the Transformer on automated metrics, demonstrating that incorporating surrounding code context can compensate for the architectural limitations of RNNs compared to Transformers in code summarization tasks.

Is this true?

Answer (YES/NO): NO